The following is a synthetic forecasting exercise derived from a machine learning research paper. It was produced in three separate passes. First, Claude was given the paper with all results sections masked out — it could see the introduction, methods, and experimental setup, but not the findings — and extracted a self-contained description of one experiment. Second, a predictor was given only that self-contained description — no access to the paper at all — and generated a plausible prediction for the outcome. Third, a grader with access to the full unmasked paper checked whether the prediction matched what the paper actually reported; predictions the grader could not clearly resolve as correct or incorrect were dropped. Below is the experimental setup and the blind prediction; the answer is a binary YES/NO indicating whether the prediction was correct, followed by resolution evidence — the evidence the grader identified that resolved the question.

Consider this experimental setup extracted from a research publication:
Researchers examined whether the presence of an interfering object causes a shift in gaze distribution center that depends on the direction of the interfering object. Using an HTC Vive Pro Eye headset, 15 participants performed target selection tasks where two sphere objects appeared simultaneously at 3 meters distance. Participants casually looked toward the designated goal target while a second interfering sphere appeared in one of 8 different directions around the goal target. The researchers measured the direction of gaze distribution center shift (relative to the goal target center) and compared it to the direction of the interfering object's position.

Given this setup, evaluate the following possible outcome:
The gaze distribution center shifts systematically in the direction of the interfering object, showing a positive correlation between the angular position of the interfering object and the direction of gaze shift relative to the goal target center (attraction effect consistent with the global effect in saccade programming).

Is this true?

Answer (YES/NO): NO